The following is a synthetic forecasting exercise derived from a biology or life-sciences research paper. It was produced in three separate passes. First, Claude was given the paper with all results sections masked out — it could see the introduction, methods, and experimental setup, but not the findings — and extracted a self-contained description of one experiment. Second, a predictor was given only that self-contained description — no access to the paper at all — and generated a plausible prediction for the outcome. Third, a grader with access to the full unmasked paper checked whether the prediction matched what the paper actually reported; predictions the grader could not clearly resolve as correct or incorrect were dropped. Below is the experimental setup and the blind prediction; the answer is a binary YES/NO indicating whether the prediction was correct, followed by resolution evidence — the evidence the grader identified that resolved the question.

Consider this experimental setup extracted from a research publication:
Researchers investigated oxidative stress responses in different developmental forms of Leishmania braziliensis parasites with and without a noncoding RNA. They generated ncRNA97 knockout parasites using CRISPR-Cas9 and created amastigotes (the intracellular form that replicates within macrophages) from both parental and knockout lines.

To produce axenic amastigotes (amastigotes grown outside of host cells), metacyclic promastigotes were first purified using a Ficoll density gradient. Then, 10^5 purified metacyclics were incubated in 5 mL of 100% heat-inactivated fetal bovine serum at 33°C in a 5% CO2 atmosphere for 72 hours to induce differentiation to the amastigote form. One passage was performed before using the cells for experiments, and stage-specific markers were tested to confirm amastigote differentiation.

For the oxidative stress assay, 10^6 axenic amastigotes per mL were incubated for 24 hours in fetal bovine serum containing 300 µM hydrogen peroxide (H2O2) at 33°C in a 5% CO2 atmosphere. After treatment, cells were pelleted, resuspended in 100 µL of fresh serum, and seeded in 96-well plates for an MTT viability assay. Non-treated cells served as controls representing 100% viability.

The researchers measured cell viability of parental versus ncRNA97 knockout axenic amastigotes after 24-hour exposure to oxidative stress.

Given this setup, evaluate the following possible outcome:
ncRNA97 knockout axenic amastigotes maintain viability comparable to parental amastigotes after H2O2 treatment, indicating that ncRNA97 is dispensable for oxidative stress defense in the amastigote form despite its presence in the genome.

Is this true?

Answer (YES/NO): NO